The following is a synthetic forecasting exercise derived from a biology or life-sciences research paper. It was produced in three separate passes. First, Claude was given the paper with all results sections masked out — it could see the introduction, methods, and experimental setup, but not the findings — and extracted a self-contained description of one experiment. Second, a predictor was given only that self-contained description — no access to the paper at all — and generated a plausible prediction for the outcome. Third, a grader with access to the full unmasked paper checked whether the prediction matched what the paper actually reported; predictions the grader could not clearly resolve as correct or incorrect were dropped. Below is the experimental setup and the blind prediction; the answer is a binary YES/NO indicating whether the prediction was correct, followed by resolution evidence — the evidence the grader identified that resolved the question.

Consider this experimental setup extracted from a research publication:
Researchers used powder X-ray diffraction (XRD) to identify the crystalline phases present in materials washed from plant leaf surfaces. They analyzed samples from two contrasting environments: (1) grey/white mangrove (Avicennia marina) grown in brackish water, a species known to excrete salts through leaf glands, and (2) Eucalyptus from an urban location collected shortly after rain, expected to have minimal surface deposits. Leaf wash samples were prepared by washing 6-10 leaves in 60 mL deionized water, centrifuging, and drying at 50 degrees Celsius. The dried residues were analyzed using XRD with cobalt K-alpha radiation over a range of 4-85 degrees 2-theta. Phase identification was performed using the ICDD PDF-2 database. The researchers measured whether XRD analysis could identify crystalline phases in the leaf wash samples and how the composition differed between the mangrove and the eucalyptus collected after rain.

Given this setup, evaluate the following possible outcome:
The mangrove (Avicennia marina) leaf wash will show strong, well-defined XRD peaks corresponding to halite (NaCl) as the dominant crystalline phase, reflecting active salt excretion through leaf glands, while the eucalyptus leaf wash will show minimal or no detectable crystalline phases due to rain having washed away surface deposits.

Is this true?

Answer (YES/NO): NO